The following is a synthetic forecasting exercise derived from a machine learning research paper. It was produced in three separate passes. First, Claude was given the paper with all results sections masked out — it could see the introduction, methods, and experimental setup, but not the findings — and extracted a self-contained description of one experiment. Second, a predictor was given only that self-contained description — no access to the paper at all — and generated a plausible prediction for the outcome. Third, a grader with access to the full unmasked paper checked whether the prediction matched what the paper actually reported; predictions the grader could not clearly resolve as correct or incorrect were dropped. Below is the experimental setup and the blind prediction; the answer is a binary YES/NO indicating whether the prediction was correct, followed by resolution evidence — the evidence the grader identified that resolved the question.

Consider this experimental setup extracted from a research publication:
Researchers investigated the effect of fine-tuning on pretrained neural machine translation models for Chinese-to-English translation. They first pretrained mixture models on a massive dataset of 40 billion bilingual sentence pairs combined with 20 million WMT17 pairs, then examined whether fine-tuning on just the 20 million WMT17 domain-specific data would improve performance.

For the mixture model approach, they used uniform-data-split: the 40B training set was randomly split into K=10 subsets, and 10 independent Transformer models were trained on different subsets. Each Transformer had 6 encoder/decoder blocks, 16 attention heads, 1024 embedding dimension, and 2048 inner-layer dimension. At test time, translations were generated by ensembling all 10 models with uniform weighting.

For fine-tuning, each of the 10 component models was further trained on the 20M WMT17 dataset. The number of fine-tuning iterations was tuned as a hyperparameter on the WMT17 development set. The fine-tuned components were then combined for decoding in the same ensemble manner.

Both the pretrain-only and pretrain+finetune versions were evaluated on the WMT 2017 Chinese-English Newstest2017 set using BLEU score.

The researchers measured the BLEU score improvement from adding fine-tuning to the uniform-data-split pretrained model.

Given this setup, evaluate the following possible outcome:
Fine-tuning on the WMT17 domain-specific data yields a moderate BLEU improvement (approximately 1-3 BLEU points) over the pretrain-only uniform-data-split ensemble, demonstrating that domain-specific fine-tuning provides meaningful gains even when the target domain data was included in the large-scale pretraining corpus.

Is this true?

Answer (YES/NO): NO